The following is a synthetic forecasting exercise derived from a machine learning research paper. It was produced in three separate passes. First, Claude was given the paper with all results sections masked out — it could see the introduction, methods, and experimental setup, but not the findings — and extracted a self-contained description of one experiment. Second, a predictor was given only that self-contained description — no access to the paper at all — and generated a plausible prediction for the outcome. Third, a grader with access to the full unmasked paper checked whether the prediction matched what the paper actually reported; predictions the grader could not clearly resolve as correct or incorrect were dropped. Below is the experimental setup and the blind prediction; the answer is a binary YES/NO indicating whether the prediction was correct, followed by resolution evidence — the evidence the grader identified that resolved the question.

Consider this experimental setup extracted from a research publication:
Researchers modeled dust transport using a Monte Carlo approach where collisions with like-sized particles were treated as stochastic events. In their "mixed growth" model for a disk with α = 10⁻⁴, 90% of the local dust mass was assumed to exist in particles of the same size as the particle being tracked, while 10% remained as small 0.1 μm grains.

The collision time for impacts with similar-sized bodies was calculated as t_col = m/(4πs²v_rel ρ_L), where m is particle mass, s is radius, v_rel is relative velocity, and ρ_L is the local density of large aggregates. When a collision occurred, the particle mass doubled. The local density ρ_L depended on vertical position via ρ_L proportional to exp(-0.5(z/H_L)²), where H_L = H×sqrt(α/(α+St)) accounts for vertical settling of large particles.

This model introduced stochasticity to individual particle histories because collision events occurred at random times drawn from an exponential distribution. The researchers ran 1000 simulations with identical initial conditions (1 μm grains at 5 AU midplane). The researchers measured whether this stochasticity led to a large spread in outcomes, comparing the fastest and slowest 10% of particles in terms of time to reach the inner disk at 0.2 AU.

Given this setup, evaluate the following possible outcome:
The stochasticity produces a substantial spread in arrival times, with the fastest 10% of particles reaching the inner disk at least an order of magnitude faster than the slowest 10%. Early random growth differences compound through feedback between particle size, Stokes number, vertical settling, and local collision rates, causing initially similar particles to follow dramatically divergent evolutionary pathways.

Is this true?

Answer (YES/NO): NO